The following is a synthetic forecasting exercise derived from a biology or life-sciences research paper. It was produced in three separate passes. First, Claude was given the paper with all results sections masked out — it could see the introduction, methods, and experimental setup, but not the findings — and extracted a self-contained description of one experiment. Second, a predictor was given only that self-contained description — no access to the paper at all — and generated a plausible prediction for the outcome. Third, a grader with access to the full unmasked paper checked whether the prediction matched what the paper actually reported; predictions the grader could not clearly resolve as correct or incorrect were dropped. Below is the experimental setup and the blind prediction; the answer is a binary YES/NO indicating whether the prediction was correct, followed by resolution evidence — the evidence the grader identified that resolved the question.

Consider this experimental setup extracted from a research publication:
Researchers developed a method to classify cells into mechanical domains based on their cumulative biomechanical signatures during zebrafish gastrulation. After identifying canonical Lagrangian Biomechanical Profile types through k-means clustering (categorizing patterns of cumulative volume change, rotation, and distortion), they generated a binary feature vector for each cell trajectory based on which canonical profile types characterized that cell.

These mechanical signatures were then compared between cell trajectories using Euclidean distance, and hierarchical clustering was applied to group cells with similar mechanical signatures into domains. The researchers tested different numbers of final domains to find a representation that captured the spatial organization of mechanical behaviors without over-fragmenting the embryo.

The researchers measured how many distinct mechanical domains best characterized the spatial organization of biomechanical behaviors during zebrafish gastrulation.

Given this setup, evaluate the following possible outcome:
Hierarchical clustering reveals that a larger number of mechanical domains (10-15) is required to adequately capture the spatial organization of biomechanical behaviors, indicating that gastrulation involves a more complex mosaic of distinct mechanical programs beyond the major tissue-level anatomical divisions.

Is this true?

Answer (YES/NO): NO